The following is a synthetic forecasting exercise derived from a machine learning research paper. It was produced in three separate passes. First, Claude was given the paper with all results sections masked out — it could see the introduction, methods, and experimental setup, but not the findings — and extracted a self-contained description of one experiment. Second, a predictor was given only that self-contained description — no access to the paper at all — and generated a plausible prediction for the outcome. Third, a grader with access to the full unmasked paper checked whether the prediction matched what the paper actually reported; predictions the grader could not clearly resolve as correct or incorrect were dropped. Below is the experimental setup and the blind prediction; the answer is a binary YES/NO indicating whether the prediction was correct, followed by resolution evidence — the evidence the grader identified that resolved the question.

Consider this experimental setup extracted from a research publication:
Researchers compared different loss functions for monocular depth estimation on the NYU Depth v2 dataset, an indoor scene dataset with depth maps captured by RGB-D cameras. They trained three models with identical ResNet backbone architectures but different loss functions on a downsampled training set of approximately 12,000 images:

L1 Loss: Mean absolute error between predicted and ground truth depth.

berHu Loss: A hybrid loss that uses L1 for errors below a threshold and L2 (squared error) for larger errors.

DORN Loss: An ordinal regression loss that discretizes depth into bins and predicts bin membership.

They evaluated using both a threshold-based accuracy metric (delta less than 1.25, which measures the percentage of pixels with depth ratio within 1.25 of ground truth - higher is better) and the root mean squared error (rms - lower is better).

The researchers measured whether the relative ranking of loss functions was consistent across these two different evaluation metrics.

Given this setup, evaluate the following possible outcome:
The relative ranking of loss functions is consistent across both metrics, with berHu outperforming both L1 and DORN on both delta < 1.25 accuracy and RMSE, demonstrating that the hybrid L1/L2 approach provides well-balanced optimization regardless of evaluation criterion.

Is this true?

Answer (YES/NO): NO